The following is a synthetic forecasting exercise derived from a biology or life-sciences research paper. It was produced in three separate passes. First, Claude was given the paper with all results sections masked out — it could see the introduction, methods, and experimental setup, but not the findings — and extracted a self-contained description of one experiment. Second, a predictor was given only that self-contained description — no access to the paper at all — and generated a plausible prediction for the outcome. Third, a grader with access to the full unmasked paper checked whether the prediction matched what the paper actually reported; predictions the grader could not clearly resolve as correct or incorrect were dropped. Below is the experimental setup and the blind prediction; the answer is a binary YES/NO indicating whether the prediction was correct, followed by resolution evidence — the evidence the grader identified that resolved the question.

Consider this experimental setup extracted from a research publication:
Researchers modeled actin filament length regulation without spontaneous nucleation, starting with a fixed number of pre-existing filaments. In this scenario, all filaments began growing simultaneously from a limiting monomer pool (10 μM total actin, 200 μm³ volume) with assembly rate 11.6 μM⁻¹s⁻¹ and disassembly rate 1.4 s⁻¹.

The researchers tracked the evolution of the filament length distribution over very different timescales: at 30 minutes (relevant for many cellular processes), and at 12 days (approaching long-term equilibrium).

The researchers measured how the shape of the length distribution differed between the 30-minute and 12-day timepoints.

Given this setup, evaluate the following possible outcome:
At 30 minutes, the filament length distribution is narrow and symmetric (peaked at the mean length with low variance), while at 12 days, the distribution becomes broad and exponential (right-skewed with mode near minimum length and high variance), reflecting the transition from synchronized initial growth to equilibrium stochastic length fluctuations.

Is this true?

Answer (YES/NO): YES